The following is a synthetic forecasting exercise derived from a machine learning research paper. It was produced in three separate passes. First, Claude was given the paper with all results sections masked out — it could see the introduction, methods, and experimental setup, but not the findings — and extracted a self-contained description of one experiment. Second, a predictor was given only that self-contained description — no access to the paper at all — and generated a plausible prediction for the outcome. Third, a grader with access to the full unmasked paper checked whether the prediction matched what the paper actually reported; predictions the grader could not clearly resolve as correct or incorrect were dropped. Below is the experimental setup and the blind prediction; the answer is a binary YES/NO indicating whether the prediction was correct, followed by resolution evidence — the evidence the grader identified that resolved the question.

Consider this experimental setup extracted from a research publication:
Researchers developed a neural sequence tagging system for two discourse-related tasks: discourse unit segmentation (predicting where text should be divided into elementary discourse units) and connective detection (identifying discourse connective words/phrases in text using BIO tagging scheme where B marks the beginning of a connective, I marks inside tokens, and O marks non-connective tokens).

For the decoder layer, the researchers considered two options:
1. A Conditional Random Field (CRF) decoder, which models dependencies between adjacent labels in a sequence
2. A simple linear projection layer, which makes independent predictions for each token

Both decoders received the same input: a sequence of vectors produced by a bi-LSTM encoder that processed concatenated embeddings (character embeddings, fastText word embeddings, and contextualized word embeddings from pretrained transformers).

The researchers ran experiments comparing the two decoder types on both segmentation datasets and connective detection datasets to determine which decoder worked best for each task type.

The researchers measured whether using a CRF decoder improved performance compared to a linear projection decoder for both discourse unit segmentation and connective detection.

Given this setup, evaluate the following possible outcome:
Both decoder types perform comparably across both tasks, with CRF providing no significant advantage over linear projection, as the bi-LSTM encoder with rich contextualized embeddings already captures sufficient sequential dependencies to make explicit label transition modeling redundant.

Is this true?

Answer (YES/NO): NO